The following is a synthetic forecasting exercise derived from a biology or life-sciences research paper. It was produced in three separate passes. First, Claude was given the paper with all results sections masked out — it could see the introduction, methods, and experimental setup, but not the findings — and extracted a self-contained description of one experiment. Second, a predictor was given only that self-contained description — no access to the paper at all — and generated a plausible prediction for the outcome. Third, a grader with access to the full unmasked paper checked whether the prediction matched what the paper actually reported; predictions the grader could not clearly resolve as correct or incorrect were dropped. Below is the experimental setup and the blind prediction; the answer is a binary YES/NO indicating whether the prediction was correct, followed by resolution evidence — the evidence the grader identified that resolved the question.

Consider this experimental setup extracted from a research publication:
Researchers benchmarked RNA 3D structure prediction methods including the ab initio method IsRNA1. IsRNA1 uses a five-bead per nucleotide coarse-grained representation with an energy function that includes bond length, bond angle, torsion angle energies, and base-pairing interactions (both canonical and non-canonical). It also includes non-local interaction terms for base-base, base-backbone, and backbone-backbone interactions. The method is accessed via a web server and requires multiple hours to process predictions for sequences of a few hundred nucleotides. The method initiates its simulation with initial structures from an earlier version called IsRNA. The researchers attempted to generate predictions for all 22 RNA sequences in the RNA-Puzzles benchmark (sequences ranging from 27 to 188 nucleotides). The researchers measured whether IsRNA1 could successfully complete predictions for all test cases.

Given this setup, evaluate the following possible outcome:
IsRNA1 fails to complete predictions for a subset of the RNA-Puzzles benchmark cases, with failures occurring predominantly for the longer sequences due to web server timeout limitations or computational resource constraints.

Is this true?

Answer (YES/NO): YES